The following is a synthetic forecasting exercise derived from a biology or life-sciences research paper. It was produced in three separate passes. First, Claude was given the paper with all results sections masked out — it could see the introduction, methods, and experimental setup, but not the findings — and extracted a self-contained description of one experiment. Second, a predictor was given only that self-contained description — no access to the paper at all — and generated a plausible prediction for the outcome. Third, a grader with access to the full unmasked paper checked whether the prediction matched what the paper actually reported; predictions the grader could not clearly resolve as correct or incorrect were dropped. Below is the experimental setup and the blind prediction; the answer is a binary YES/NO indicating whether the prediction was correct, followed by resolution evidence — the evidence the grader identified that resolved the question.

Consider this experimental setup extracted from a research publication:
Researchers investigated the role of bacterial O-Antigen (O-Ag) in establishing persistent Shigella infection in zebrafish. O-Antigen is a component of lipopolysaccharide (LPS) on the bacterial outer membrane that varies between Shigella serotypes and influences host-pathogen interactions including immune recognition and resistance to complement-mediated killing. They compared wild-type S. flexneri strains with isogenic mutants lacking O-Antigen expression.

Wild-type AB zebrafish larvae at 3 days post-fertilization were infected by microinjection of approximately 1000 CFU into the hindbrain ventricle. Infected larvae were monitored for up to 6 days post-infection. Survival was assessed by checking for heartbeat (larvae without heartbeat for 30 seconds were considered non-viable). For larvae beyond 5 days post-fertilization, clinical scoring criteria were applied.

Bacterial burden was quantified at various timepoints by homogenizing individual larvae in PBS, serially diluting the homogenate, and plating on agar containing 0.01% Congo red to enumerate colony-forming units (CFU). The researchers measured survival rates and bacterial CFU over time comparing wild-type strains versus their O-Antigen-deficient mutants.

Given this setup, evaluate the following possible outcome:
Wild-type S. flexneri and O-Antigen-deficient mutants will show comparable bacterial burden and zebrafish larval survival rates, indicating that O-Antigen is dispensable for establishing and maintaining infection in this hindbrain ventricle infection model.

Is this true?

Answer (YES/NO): NO